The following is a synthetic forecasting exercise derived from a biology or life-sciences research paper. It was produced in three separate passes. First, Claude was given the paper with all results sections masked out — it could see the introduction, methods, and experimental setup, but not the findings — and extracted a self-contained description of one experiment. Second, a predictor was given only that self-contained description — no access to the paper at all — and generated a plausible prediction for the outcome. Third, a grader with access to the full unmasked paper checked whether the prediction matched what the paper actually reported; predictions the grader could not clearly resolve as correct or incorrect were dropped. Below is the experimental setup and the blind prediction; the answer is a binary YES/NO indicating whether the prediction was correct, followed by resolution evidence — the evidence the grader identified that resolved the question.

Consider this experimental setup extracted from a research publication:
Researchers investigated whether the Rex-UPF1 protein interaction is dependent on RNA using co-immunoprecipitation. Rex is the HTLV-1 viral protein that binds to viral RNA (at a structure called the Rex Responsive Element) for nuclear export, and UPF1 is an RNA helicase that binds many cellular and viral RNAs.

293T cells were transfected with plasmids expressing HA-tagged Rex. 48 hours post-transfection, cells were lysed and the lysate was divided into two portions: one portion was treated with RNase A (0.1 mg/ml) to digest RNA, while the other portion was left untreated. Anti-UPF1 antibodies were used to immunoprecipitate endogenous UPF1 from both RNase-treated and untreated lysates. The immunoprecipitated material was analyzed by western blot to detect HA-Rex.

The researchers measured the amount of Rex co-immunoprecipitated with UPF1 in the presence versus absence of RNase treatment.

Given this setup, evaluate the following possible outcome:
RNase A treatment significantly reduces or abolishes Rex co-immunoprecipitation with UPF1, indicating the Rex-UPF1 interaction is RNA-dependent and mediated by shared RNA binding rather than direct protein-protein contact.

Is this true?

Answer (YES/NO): NO